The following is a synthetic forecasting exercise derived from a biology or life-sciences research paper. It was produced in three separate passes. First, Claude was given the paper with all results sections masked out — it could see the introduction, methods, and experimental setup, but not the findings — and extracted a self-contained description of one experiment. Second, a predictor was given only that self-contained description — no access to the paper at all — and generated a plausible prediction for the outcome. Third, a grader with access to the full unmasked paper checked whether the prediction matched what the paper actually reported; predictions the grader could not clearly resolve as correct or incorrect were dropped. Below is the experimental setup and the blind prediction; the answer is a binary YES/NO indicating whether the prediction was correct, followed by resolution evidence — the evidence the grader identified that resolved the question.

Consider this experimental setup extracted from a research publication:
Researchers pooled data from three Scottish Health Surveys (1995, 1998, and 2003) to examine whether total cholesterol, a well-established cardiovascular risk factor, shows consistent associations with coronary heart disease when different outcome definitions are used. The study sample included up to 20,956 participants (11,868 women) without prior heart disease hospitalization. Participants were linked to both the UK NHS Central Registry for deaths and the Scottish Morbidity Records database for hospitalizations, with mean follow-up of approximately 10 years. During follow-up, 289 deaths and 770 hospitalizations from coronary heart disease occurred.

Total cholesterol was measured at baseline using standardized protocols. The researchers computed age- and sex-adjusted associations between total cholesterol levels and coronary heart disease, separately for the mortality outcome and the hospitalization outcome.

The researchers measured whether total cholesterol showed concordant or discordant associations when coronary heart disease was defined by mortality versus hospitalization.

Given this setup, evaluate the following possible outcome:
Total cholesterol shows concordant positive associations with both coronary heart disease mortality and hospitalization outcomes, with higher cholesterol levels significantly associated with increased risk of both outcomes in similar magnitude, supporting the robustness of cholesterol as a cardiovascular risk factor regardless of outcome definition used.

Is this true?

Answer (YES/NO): NO